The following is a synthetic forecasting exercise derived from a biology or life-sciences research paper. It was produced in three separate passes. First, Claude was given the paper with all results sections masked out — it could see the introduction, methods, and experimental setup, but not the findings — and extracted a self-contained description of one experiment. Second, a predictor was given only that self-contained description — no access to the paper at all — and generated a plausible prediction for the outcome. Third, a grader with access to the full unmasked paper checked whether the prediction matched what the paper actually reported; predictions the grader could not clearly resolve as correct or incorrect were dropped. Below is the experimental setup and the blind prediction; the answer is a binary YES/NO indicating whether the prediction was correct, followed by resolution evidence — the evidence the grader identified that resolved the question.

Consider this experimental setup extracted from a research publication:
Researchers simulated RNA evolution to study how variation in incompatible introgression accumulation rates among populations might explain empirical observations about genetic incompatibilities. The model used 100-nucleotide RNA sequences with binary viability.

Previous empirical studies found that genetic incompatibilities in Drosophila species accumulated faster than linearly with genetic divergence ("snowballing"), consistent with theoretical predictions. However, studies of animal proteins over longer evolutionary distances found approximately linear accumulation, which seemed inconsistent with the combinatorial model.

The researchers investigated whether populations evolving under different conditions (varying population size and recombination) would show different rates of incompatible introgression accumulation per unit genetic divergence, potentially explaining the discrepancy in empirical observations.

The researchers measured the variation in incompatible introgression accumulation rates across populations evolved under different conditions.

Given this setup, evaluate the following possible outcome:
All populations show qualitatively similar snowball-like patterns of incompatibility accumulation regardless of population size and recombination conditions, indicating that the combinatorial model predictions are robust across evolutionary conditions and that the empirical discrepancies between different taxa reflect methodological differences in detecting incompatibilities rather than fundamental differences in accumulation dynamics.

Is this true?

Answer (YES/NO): NO